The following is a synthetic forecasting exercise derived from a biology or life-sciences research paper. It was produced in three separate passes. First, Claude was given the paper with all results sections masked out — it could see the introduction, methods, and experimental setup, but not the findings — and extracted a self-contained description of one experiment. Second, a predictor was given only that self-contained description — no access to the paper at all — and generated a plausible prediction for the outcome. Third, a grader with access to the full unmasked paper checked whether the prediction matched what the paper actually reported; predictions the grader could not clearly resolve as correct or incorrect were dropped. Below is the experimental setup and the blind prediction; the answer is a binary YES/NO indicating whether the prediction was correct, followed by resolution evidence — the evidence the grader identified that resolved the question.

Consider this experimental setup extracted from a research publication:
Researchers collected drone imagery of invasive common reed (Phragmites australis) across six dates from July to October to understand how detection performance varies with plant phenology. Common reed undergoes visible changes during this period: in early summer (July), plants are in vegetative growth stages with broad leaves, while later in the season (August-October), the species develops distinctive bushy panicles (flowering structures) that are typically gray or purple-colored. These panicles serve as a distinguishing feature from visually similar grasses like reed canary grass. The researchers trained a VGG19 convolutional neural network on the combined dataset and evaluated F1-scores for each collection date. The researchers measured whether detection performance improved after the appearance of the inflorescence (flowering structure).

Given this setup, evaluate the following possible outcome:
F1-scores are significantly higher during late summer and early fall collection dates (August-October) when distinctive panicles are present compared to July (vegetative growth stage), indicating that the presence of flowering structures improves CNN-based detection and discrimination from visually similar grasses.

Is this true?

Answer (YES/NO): YES